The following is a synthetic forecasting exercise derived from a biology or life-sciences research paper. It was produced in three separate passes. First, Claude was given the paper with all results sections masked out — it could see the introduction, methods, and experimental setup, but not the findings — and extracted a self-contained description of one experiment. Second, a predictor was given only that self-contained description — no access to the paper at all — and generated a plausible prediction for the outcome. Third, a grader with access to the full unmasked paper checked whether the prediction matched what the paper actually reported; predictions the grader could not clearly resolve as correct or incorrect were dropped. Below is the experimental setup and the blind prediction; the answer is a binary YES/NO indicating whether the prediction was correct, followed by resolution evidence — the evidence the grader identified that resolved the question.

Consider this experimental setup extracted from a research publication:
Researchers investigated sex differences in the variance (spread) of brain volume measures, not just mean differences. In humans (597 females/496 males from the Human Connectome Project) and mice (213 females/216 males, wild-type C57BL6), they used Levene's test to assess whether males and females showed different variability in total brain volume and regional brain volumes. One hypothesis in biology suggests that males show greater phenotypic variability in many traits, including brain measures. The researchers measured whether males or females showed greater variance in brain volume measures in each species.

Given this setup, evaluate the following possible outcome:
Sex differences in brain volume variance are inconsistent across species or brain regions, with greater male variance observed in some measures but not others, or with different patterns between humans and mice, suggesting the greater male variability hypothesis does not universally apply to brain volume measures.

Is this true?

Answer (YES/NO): YES